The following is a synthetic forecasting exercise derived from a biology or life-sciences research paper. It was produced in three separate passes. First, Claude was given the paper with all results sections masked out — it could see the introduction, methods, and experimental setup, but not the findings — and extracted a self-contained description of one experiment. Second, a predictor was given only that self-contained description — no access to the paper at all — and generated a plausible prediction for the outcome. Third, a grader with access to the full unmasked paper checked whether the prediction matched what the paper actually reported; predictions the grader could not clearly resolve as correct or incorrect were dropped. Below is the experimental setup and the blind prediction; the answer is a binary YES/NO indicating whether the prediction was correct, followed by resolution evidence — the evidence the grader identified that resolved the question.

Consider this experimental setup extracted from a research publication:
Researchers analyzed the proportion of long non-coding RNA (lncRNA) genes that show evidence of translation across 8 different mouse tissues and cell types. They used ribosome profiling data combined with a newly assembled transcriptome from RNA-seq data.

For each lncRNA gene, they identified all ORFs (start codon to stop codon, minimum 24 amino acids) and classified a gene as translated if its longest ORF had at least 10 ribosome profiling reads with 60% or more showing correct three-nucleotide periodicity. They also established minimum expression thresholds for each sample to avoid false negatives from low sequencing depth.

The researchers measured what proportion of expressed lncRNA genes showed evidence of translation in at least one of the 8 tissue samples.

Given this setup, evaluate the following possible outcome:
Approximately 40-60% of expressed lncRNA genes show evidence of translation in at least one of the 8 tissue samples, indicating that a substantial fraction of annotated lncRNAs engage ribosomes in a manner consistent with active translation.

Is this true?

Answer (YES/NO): NO